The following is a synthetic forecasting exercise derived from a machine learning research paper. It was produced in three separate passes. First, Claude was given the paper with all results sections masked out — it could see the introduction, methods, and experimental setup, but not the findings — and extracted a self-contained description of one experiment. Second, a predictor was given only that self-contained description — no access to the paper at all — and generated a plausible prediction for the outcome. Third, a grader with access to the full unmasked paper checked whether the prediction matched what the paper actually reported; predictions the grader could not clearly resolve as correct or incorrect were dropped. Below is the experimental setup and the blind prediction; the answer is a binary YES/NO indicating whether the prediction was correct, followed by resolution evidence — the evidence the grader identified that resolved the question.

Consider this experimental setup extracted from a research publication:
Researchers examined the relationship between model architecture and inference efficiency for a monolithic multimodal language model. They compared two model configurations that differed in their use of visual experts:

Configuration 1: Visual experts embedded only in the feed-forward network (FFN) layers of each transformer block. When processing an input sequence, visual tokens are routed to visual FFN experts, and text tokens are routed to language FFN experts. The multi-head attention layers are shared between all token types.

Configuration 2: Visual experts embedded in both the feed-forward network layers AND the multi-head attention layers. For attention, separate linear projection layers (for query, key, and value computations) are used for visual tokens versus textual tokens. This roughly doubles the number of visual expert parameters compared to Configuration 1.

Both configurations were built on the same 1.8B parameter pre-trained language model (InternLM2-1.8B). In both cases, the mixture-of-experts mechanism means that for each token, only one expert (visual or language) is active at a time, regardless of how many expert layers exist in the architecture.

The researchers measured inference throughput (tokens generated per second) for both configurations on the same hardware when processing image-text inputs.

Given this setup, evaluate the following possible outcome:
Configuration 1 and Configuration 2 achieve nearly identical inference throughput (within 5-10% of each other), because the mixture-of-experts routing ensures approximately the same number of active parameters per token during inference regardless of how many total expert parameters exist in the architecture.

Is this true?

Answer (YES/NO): NO